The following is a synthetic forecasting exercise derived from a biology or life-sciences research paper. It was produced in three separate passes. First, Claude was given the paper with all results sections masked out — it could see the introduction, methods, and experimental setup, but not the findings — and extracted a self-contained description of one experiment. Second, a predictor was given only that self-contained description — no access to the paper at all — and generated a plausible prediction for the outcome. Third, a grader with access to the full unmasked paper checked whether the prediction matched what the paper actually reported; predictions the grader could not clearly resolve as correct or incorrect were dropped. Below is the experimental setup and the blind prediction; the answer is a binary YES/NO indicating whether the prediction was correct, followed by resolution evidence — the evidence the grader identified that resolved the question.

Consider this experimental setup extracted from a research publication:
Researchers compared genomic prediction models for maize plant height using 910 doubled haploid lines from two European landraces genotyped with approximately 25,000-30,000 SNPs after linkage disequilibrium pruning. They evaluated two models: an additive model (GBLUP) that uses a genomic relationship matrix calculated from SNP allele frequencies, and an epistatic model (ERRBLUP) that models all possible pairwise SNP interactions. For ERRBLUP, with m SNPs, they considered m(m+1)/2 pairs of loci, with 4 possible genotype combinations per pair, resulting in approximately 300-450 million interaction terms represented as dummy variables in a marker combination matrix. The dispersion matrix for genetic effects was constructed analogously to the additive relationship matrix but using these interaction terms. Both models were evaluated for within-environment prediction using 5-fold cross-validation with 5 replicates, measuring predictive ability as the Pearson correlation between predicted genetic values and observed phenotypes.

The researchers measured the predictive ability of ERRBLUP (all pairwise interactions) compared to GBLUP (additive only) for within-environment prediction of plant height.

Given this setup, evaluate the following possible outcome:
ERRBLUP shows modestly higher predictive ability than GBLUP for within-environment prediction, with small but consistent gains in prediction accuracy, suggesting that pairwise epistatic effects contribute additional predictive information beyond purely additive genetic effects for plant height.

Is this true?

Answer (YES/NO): NO